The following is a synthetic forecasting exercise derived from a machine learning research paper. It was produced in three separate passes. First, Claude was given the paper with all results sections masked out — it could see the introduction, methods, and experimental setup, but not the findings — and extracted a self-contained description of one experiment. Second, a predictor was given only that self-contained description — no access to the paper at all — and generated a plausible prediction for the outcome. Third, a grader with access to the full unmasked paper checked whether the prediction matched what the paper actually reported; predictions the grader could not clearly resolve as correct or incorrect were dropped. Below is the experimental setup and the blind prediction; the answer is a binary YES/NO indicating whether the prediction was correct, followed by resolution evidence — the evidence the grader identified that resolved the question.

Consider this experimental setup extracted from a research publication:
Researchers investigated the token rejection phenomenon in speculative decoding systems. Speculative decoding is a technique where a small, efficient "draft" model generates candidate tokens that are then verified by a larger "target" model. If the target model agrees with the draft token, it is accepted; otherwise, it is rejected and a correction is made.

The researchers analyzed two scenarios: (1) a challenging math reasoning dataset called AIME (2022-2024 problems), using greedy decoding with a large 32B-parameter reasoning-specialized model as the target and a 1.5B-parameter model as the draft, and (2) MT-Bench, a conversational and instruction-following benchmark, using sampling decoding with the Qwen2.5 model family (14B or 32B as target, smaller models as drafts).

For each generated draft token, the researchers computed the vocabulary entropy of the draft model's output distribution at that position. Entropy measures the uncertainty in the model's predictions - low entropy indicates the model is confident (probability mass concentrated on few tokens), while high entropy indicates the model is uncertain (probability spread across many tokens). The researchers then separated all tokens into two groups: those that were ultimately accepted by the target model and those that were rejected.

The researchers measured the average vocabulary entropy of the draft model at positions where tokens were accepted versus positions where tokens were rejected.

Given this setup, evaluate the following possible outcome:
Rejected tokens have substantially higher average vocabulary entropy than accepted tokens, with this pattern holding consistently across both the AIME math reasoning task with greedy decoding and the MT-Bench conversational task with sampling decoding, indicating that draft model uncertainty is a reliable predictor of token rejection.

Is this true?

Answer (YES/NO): YES